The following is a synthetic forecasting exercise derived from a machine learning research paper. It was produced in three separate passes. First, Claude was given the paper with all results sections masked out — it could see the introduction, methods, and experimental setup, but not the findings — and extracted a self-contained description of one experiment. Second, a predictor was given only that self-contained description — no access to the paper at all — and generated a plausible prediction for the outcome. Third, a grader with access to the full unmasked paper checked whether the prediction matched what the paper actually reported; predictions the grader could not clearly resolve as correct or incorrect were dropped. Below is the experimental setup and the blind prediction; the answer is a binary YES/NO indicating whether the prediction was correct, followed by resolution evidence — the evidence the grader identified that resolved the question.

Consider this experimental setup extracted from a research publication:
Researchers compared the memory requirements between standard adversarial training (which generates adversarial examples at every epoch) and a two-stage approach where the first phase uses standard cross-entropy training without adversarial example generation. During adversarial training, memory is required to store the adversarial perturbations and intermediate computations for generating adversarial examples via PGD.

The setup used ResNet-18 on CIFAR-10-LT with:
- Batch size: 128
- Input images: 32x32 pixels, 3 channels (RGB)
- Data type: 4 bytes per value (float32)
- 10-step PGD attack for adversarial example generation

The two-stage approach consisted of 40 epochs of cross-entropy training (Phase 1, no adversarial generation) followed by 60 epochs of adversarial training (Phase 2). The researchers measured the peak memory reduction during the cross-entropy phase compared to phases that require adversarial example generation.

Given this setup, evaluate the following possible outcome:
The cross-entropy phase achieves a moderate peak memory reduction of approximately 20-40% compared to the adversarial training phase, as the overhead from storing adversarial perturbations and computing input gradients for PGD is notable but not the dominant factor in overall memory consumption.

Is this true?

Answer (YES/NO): NO